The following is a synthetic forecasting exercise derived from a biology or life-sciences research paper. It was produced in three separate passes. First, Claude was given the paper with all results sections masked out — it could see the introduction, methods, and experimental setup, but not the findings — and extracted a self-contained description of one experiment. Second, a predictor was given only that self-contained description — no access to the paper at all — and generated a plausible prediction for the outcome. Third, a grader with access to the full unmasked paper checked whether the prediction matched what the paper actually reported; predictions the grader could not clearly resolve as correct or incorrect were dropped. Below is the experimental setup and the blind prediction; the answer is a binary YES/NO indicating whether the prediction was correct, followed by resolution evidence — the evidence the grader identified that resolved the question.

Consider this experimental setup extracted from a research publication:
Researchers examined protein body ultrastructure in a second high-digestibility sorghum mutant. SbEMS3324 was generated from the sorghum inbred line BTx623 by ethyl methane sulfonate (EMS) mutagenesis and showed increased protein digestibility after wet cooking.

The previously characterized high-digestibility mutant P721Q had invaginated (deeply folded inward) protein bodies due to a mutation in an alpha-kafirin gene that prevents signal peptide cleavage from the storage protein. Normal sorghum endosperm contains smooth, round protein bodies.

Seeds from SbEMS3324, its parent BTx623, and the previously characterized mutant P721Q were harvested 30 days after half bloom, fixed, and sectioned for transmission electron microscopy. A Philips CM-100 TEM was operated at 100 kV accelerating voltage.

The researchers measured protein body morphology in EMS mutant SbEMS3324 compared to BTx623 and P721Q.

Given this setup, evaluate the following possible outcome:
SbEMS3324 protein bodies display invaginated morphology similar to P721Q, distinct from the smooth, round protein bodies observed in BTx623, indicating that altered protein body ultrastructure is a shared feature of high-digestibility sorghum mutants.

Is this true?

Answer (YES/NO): NO